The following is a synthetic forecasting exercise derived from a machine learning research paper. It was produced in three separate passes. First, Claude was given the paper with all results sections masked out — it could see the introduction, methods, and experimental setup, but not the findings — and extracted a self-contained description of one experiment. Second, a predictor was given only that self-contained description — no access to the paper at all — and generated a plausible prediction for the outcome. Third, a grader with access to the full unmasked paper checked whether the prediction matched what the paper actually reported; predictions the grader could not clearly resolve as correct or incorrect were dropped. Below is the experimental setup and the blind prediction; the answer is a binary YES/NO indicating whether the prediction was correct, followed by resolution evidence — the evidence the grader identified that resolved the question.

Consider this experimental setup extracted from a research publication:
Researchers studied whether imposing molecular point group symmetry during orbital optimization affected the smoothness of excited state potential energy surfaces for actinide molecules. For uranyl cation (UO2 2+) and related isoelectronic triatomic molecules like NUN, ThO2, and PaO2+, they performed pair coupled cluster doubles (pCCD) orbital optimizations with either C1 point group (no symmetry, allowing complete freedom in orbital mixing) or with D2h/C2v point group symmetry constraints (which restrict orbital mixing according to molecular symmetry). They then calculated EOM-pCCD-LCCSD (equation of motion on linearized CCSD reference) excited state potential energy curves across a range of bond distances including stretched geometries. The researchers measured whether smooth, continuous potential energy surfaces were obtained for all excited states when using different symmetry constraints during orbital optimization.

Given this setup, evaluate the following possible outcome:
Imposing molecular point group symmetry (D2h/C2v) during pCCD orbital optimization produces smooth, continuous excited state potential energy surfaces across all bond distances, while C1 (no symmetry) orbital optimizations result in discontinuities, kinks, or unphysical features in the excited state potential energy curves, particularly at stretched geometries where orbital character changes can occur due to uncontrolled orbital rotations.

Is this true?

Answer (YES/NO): NO